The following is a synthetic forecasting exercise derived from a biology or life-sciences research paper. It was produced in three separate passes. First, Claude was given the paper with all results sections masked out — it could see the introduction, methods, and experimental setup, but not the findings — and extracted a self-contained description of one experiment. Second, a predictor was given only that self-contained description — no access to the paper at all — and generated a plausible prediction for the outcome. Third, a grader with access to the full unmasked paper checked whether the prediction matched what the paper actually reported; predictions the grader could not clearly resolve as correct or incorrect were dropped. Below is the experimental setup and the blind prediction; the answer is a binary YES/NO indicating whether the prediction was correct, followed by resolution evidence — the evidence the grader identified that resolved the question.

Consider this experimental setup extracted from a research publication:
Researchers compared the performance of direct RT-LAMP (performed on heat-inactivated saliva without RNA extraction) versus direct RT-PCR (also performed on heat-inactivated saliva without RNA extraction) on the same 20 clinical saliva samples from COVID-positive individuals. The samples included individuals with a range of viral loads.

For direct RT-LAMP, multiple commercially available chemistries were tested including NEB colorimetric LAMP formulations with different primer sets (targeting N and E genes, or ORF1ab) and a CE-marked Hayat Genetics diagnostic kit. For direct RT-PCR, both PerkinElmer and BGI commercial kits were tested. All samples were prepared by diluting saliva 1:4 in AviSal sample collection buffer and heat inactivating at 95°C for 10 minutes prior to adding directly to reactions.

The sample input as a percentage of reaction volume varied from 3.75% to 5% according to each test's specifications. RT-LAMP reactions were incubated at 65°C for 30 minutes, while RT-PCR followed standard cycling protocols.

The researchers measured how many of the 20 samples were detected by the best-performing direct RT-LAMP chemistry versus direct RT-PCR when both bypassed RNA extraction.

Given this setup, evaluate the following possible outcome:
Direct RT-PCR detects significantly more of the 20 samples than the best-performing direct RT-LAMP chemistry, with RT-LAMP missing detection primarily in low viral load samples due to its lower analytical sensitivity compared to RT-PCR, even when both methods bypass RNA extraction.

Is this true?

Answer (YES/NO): NO